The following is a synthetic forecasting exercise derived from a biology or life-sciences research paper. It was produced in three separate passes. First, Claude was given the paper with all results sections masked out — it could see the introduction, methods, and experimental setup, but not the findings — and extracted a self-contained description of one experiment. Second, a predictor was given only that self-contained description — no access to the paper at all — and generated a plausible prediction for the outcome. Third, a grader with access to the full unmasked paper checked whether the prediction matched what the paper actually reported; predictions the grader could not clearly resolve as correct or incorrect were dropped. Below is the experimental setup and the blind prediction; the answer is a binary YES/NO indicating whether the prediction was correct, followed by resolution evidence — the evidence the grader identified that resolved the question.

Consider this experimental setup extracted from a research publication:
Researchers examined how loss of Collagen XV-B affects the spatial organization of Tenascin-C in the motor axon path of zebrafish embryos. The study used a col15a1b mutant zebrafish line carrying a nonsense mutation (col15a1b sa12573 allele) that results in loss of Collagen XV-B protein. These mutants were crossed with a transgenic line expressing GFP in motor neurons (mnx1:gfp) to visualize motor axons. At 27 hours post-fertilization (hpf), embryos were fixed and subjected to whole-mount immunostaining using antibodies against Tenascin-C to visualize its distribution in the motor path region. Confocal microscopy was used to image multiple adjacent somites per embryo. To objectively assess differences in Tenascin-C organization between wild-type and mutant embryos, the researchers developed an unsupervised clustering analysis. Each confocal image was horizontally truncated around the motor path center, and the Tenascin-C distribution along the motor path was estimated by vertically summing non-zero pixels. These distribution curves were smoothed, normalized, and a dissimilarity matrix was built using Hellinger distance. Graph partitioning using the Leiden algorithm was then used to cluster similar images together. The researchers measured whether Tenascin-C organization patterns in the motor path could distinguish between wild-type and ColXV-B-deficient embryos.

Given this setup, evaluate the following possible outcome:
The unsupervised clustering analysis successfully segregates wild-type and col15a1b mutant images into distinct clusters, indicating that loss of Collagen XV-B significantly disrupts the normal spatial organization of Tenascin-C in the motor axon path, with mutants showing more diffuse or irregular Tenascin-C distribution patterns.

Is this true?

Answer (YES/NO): YES